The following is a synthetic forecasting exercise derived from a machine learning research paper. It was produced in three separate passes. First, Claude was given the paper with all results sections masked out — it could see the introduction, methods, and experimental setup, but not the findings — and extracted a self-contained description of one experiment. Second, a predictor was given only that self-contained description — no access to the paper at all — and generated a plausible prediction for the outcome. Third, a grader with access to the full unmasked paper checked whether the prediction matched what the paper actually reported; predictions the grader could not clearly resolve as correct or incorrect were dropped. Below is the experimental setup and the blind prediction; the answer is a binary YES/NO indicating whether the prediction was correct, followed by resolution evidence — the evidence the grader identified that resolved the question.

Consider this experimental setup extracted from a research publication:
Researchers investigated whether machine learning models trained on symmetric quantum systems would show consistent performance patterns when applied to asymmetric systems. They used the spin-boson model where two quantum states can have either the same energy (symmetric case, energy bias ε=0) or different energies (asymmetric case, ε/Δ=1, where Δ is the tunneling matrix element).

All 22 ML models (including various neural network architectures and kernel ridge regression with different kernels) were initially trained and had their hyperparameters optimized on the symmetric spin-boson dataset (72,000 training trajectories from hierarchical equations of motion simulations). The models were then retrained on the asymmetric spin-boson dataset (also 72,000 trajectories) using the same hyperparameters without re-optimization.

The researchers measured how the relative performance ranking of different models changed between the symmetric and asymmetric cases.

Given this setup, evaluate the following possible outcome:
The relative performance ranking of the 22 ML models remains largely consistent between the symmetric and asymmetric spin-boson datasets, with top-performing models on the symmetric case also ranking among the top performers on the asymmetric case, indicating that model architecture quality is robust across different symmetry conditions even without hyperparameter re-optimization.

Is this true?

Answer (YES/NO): NO